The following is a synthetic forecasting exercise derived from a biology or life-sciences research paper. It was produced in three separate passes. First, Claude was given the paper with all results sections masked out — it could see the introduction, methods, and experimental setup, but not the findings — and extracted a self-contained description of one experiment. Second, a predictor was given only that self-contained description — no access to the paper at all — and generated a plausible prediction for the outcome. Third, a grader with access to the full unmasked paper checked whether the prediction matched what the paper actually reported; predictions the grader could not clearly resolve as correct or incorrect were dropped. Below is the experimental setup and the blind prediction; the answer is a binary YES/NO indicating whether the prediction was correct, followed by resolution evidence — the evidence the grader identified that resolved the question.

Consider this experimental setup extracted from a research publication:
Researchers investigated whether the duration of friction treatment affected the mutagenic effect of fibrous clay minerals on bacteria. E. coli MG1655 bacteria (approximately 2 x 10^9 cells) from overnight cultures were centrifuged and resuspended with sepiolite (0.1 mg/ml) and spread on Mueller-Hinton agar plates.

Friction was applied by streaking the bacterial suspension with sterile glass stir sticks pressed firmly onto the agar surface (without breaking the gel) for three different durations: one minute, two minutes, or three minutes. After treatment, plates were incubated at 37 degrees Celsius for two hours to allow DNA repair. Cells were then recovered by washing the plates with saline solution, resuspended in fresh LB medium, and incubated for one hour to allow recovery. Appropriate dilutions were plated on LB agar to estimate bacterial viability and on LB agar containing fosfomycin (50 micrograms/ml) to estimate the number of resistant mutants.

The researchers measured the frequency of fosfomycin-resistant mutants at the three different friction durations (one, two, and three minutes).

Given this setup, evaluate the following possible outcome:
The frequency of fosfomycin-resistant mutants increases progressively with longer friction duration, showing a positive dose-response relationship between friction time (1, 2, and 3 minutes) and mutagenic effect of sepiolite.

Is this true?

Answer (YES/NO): NO